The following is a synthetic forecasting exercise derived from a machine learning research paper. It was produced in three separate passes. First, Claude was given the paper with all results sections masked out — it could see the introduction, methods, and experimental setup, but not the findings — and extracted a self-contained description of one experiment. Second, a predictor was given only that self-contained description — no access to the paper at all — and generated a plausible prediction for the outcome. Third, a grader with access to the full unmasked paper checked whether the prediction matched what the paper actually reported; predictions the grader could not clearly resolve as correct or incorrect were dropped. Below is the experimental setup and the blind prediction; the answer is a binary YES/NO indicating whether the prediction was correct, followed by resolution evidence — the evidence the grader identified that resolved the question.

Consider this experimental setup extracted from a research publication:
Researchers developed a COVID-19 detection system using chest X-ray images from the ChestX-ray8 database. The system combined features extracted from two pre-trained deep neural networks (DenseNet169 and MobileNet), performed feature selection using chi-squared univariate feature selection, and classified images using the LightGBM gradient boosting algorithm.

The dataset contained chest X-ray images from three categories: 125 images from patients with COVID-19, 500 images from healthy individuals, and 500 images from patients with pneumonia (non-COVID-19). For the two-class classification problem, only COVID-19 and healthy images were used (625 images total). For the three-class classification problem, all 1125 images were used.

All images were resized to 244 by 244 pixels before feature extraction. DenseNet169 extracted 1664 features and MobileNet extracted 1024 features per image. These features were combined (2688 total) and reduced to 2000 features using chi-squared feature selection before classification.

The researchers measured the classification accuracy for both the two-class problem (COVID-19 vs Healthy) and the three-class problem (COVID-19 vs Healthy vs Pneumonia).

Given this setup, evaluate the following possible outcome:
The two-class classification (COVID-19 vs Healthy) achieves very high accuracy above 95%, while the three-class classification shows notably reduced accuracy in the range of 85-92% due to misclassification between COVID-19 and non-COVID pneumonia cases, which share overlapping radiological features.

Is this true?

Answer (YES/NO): YES